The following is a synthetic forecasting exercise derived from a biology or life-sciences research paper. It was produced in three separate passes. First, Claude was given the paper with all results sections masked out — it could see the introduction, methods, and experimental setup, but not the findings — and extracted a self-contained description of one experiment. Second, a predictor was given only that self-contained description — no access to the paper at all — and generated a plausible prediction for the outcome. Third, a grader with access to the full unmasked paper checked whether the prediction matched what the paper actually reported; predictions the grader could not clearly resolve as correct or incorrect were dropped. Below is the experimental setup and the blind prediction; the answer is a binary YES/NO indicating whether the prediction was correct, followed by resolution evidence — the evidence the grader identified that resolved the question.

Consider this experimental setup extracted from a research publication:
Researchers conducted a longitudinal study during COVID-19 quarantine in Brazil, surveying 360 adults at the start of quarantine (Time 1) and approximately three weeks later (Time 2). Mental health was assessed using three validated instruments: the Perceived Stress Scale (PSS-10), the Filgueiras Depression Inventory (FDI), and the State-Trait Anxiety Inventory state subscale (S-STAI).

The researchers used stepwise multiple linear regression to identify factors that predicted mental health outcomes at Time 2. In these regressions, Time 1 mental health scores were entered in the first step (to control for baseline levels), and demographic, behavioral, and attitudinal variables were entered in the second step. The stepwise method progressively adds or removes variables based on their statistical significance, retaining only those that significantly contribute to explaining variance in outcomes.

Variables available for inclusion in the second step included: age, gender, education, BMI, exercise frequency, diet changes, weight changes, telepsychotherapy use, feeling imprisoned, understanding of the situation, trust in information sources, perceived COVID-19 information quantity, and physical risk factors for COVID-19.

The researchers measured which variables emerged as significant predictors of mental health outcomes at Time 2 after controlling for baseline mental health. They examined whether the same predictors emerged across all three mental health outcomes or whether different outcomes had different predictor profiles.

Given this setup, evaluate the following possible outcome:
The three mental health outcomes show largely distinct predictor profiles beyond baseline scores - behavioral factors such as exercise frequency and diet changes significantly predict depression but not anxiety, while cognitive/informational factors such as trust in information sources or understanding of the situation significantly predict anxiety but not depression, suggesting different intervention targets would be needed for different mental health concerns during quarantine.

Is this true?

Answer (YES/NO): NO